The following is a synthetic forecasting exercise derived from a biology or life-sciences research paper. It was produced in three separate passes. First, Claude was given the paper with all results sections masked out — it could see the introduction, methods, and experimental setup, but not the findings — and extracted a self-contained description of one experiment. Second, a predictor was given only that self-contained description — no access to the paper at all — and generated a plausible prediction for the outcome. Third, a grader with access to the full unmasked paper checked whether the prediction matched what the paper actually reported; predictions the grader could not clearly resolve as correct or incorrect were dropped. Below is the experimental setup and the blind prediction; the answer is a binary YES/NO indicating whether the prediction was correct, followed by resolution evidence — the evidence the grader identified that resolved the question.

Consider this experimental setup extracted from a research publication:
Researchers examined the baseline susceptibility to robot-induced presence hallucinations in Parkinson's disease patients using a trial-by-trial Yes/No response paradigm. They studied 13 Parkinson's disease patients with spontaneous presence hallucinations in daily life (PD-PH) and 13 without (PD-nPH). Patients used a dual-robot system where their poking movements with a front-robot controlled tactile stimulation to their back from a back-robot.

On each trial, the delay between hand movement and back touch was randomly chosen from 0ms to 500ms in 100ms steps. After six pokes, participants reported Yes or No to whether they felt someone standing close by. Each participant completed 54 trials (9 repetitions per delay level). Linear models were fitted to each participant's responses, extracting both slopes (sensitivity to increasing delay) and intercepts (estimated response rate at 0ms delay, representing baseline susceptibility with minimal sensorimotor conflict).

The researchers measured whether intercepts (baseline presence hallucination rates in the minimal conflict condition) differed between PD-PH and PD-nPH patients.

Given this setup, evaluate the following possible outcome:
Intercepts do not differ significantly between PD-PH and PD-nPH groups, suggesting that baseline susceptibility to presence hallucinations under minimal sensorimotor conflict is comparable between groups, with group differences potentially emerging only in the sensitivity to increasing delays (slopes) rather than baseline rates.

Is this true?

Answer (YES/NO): NO